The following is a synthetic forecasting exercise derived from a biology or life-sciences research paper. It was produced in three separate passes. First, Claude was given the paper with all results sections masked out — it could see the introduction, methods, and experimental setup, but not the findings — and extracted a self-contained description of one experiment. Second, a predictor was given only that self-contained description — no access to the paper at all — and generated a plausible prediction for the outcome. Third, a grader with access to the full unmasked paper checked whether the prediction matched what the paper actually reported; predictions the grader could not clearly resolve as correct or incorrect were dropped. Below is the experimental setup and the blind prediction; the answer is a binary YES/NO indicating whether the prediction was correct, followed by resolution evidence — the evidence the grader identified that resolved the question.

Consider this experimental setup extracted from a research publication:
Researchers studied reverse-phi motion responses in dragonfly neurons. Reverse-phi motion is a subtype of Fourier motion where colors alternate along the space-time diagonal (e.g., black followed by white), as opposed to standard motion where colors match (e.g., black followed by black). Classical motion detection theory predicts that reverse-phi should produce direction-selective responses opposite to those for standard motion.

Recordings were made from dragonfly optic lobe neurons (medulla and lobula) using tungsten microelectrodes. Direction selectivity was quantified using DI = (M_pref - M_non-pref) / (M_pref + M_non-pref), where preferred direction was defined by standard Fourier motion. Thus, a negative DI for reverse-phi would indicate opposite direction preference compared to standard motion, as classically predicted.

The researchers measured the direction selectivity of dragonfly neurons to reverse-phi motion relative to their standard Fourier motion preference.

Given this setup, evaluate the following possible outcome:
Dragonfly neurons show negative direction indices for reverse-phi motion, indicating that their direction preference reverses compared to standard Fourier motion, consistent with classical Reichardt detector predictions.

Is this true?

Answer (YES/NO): YES